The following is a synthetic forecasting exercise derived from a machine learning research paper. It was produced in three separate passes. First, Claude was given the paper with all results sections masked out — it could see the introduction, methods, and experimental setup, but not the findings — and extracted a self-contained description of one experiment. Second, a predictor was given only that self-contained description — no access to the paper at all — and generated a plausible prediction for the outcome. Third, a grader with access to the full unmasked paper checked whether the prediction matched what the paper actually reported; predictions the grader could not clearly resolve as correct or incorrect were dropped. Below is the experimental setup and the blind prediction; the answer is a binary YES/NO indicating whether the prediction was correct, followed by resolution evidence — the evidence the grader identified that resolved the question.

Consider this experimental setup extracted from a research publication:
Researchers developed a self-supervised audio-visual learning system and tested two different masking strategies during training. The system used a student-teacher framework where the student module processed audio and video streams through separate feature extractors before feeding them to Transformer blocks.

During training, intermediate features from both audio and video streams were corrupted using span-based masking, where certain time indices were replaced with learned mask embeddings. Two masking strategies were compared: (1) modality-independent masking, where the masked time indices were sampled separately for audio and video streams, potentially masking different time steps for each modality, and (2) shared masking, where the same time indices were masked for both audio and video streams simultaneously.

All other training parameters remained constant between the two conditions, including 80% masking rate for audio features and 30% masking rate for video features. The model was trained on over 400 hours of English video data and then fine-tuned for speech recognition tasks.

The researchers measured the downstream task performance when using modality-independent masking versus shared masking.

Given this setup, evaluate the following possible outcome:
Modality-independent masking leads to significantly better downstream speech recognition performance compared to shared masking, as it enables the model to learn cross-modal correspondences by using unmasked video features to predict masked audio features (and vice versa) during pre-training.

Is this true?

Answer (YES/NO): YES